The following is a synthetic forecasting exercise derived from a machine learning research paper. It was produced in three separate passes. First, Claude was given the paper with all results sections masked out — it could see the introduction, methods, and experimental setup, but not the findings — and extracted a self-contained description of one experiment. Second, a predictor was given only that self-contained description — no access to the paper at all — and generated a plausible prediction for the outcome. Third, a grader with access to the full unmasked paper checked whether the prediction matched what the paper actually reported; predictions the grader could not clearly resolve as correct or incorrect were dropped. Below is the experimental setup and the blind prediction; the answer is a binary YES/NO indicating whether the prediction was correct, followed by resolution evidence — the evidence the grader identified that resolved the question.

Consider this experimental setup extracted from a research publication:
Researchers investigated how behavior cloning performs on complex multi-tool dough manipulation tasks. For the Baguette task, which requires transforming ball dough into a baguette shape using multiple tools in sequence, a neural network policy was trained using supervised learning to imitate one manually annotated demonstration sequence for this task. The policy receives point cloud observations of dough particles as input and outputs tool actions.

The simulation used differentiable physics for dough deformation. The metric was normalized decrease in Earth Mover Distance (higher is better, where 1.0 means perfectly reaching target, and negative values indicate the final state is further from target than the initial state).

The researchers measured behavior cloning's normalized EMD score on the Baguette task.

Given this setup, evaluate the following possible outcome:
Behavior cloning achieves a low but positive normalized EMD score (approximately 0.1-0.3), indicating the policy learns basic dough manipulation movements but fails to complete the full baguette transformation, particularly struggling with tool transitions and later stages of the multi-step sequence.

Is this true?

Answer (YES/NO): NO